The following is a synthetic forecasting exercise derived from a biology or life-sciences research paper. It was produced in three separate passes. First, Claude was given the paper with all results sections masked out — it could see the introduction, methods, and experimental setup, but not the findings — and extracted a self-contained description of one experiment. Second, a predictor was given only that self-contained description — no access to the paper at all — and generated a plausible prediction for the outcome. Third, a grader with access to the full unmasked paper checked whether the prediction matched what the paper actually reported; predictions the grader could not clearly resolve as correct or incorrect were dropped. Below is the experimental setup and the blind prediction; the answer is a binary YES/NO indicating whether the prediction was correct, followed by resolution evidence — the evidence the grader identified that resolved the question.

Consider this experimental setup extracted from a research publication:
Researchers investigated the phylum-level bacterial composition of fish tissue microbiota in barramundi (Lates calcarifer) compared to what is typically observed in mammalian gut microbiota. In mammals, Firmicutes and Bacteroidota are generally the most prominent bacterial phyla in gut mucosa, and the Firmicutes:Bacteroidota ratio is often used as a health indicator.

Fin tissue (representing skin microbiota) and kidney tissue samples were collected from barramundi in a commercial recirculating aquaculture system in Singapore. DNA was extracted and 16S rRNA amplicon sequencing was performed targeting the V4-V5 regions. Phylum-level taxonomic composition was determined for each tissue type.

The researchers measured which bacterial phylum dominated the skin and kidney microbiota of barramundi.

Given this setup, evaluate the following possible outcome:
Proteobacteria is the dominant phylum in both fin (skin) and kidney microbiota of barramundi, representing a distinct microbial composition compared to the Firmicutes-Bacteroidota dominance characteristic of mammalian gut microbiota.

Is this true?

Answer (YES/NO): YES